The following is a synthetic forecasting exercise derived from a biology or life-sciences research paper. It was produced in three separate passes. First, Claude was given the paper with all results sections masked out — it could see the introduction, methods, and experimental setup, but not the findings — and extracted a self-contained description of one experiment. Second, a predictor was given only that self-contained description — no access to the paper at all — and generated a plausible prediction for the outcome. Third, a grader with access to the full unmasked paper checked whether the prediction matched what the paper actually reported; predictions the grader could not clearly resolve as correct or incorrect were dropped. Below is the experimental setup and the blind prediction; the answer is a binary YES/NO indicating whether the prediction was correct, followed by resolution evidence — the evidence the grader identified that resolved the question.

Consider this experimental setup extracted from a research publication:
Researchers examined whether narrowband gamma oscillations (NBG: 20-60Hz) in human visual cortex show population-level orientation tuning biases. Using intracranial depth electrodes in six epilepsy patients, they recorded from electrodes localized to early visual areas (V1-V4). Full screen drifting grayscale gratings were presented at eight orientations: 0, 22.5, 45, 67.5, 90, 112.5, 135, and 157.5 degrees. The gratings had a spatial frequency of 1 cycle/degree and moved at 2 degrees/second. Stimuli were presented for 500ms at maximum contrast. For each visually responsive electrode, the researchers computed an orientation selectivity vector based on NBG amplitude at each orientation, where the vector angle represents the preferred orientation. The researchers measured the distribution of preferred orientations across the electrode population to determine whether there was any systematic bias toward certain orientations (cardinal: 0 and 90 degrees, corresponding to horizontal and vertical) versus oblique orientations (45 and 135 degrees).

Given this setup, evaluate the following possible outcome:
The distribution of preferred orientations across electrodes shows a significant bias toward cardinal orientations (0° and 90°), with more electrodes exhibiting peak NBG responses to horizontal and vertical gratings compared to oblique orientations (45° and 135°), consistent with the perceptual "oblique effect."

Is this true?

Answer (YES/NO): NO